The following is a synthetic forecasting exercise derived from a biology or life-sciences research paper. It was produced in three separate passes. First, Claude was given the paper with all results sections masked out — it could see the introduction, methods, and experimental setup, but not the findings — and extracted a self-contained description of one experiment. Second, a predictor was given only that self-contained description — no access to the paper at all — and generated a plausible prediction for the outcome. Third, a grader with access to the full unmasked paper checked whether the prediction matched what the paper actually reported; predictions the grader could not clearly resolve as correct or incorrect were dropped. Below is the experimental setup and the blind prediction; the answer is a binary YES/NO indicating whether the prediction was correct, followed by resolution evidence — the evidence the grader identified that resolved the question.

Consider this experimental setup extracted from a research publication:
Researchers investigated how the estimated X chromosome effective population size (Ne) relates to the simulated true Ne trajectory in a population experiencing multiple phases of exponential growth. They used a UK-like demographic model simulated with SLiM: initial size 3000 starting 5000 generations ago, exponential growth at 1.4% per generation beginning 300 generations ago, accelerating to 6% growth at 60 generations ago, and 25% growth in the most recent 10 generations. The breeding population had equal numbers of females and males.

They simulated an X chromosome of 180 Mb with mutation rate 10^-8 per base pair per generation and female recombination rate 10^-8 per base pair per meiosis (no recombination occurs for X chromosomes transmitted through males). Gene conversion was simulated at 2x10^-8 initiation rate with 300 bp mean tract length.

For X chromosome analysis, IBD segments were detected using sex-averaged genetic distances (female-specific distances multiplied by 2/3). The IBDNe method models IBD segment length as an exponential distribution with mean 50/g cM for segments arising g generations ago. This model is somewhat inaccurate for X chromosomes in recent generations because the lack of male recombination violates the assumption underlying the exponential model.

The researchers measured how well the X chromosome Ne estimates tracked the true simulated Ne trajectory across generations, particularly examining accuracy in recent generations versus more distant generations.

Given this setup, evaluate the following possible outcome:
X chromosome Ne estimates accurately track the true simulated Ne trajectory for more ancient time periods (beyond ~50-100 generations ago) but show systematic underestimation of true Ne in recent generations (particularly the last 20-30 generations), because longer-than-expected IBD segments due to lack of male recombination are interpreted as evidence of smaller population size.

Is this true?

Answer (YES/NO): NO